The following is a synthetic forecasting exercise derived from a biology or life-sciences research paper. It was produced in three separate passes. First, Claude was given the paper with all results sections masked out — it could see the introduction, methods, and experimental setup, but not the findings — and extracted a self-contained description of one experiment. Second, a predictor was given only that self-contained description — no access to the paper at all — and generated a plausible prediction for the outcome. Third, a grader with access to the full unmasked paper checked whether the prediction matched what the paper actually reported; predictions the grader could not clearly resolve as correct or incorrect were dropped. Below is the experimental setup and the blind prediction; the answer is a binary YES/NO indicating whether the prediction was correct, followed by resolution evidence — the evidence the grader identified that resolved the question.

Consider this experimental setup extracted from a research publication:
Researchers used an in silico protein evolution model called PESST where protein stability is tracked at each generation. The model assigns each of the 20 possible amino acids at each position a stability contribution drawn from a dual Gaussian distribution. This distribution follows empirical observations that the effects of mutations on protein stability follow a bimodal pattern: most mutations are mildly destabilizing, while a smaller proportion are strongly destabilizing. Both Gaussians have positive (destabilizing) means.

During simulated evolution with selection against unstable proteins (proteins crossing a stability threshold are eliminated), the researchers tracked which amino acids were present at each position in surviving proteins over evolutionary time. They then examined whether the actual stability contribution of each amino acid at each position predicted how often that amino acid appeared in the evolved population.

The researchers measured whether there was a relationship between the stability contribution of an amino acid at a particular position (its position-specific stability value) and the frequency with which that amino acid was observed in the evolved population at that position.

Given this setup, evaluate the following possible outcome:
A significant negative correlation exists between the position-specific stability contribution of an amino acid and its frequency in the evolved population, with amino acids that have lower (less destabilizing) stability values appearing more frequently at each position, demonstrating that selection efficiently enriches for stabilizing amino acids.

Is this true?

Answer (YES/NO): YES